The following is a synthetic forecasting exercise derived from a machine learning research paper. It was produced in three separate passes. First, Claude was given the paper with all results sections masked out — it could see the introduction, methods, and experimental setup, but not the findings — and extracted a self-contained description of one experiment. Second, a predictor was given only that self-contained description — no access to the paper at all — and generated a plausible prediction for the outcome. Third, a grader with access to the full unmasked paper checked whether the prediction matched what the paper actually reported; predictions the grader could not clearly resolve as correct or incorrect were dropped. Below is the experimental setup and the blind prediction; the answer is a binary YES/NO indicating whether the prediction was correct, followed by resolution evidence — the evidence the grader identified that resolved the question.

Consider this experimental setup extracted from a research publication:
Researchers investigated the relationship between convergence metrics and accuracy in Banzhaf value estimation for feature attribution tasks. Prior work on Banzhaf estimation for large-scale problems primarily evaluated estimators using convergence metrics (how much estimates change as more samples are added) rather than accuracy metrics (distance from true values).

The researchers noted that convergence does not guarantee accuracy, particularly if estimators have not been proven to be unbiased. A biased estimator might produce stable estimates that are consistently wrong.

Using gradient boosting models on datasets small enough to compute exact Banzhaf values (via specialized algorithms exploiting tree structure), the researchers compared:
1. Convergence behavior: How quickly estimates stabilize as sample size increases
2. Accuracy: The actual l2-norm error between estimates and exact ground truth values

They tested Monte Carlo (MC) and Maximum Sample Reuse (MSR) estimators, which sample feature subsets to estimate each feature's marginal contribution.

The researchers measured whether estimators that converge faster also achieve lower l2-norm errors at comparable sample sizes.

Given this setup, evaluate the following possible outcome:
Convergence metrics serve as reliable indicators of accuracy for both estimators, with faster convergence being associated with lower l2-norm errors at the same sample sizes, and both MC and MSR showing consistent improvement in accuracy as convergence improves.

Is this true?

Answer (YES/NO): NO